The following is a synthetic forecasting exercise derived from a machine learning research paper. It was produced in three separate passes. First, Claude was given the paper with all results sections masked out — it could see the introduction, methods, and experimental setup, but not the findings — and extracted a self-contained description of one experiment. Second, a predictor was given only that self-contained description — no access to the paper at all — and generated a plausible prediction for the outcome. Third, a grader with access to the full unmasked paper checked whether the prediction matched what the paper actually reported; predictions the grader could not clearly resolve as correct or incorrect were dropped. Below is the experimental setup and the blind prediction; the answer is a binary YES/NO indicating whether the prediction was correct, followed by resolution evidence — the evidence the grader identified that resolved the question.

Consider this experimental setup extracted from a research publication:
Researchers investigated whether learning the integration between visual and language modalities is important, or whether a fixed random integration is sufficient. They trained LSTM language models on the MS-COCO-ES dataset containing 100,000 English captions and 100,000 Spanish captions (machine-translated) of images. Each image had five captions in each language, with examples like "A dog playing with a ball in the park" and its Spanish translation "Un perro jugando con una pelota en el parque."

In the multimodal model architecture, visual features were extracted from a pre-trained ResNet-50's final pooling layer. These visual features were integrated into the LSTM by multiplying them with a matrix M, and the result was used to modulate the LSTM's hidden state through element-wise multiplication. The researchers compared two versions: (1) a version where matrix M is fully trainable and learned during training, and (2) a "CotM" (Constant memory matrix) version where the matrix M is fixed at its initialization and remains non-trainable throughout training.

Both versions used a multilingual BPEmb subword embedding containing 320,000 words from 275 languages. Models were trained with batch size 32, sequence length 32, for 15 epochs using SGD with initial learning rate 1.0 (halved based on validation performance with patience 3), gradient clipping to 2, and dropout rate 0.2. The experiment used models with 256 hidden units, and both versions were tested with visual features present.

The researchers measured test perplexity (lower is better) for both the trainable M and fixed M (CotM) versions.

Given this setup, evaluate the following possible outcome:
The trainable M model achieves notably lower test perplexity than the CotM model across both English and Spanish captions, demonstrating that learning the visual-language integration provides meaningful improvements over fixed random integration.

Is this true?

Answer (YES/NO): YES